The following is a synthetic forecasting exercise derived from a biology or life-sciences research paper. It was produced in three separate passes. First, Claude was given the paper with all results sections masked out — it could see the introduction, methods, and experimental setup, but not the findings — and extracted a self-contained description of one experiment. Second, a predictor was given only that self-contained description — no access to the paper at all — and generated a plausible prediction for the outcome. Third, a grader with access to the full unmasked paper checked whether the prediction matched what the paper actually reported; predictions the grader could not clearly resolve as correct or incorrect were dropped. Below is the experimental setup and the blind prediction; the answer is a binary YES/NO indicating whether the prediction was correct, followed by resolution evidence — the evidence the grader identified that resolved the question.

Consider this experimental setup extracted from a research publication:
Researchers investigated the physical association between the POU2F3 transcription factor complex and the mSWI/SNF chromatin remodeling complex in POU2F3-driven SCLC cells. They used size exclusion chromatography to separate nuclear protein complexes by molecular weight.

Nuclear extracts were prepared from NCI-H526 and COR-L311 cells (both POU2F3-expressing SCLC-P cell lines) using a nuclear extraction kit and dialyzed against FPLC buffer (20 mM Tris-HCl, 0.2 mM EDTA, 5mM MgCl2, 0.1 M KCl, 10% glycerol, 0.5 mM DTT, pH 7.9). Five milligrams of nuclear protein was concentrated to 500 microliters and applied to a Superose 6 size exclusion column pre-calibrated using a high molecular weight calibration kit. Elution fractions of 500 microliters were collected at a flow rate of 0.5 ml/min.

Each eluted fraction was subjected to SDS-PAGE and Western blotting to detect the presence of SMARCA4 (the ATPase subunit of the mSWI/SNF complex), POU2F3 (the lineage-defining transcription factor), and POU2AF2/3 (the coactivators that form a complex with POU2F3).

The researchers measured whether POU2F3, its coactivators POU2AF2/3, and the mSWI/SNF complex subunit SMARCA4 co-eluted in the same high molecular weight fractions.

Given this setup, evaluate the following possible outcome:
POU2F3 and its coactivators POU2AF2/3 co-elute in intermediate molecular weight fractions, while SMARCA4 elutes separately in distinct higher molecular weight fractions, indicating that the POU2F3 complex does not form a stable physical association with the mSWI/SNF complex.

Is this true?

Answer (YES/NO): NO